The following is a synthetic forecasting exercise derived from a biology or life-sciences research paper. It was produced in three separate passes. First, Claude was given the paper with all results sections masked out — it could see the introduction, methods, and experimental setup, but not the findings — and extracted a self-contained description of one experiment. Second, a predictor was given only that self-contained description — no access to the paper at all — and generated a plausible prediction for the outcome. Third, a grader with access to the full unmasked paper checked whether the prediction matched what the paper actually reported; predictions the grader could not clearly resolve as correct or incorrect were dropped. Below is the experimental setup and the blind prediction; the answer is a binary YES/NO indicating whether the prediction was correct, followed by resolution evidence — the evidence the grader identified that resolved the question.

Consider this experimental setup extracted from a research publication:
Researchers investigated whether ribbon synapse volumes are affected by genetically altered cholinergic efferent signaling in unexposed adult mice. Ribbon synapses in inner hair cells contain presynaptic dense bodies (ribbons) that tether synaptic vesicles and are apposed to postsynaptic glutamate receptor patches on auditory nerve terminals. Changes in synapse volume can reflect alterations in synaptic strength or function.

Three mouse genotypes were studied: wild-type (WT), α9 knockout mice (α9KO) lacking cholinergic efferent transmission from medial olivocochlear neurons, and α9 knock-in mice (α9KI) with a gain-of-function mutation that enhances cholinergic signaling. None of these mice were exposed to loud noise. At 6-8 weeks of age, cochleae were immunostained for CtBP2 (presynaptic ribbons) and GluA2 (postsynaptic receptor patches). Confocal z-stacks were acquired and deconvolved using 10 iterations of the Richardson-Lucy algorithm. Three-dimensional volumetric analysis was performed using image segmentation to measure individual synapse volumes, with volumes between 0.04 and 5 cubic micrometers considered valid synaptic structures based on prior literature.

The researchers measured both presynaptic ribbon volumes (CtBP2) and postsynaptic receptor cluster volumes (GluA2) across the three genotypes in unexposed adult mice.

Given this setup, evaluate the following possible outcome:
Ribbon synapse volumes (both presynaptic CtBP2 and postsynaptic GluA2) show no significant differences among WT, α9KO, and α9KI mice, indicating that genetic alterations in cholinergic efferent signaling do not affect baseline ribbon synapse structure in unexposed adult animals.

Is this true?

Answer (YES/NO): NO